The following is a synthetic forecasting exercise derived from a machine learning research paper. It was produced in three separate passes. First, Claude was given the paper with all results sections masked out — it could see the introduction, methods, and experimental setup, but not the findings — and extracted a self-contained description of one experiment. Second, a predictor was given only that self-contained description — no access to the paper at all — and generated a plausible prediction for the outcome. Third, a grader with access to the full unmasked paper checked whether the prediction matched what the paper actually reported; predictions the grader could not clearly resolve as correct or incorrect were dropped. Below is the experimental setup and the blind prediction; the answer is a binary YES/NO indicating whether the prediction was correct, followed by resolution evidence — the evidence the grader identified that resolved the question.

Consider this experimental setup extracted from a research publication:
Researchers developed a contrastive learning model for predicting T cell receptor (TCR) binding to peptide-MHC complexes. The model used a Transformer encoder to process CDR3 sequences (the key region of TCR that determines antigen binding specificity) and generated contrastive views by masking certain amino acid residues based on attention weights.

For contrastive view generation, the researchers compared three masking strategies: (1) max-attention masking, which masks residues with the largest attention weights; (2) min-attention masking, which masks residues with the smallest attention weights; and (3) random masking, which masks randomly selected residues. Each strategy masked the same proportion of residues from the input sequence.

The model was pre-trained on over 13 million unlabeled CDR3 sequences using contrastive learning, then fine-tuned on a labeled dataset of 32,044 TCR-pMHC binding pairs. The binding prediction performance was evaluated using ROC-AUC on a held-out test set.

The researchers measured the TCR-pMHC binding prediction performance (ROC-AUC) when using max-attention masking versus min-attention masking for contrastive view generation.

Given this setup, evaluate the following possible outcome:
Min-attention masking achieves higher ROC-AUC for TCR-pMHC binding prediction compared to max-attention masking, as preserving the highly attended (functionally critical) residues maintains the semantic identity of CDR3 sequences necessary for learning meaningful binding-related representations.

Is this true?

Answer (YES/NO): YES